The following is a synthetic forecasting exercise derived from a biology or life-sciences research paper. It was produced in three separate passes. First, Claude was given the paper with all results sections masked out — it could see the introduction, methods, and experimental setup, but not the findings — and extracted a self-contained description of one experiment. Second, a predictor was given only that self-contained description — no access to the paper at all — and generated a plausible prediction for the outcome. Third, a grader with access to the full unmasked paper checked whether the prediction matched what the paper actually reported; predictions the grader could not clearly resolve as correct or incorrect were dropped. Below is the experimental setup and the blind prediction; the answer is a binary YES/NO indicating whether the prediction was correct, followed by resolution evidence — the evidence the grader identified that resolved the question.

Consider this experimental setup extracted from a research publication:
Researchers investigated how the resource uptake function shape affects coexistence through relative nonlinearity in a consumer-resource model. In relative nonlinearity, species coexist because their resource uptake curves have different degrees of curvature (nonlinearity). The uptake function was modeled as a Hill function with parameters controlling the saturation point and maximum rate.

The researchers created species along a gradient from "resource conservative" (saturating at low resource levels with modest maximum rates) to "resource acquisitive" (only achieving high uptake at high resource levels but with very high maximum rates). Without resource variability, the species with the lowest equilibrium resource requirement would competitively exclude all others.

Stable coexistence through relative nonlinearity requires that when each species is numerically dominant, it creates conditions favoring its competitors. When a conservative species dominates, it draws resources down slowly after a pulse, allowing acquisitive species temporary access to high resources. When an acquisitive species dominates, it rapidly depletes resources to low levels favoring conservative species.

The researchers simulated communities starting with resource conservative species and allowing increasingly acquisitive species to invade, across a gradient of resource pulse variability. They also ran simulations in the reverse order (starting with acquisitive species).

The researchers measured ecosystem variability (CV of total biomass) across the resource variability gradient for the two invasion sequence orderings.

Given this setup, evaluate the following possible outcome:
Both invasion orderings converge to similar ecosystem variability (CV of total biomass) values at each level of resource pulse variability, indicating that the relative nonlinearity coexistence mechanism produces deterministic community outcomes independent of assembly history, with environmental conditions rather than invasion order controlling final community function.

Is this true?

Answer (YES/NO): NO